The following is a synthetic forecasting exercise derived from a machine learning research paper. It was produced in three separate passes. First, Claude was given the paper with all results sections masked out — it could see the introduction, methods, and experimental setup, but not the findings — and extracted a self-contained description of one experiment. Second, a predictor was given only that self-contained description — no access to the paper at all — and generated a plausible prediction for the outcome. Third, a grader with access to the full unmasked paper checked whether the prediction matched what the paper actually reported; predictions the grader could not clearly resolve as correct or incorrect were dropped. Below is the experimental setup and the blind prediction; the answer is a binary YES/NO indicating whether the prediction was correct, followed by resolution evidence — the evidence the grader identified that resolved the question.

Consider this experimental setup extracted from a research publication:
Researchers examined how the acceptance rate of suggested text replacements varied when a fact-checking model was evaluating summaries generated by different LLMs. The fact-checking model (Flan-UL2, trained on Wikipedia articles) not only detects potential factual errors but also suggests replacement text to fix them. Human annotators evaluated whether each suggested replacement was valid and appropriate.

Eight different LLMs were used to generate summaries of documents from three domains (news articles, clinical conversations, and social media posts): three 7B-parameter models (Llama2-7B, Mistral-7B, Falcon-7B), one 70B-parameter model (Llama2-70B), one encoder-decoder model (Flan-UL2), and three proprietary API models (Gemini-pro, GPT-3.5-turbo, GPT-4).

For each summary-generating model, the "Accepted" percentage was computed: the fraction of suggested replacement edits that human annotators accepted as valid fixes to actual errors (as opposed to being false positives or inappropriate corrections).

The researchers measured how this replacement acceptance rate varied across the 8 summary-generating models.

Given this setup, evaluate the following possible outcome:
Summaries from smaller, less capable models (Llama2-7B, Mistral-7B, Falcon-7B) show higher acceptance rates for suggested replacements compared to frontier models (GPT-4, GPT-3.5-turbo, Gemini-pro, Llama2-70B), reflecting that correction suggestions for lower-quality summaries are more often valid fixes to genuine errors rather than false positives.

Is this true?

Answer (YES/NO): NO